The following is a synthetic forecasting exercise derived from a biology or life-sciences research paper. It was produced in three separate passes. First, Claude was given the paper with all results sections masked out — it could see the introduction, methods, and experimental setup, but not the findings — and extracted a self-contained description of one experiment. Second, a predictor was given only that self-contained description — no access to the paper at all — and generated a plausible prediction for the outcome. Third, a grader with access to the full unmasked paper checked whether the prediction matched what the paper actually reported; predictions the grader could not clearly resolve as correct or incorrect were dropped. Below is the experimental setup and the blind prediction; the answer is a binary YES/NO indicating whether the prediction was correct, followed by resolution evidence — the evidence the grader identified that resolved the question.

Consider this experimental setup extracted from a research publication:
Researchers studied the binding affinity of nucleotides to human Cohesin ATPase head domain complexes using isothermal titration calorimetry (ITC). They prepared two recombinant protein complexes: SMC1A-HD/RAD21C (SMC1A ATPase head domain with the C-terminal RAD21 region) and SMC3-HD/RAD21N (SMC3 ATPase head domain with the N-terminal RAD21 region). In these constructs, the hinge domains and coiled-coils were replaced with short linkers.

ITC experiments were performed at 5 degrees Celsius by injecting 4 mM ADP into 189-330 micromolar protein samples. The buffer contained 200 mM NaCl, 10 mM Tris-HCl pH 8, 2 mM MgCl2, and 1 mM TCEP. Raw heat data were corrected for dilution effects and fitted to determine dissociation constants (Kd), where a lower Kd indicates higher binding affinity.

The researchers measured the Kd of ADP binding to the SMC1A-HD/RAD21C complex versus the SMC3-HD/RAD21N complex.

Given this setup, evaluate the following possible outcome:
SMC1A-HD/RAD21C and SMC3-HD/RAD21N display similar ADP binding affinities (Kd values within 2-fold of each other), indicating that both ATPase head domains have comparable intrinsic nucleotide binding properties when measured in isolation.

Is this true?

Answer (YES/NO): NO